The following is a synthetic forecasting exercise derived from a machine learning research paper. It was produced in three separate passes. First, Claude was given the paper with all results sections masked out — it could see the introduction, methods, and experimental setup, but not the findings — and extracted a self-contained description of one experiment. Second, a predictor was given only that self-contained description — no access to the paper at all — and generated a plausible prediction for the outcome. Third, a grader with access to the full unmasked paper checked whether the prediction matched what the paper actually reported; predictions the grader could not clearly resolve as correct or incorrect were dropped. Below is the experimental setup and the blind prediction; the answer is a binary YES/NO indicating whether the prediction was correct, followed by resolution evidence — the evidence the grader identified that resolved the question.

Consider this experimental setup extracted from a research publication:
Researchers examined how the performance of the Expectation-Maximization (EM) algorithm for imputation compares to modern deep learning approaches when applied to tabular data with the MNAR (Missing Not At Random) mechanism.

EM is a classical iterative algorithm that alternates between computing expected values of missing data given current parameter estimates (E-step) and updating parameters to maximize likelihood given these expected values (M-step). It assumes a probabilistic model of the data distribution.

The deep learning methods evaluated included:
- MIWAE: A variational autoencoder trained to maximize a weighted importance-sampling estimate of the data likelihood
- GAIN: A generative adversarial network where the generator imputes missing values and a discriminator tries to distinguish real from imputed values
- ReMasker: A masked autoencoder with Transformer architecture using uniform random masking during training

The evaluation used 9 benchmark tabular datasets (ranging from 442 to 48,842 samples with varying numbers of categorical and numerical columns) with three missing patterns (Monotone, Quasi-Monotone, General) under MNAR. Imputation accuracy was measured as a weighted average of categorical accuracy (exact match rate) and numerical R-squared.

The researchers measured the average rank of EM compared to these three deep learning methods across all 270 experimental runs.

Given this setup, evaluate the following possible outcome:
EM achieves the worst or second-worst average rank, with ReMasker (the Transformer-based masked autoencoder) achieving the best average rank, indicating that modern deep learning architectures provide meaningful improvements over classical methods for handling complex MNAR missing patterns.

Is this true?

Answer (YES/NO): NO